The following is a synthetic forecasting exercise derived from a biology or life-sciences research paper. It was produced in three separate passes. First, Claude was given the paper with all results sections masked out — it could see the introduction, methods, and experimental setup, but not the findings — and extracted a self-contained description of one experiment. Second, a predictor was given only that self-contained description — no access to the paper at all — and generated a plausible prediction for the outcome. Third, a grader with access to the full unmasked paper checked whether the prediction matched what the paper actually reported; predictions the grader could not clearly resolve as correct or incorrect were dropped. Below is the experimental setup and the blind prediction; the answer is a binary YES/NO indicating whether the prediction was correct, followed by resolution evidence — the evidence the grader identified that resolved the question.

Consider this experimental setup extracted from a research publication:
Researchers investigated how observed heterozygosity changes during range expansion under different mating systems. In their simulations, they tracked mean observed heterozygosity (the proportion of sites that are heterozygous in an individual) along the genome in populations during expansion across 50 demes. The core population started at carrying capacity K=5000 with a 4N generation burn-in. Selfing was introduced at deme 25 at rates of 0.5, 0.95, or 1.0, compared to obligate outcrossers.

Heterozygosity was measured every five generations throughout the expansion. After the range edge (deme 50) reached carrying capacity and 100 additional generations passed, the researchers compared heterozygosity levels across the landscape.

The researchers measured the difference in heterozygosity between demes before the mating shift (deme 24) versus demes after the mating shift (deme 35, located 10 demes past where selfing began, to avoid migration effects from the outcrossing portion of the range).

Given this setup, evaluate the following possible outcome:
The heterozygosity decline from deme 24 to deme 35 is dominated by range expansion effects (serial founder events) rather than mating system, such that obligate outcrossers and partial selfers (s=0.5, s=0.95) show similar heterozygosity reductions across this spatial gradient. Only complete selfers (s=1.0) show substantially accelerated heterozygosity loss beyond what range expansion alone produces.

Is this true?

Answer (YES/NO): NO